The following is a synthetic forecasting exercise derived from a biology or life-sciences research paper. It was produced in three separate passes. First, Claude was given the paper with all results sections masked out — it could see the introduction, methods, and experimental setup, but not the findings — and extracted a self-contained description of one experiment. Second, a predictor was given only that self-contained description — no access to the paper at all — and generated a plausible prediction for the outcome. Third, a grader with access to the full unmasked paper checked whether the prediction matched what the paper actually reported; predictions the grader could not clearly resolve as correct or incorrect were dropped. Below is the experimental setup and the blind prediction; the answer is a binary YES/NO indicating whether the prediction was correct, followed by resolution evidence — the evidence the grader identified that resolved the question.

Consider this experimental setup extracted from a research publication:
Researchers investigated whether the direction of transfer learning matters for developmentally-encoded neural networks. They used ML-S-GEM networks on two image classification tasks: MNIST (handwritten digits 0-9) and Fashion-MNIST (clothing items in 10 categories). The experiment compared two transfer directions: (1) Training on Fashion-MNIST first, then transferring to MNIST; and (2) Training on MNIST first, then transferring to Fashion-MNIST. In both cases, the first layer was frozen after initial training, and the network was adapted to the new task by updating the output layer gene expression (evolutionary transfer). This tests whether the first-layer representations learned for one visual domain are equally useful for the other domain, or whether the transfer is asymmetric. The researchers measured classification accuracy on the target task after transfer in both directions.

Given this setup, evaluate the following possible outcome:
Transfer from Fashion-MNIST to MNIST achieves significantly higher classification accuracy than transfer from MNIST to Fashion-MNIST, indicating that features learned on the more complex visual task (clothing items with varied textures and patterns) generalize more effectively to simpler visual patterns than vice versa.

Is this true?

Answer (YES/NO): YES